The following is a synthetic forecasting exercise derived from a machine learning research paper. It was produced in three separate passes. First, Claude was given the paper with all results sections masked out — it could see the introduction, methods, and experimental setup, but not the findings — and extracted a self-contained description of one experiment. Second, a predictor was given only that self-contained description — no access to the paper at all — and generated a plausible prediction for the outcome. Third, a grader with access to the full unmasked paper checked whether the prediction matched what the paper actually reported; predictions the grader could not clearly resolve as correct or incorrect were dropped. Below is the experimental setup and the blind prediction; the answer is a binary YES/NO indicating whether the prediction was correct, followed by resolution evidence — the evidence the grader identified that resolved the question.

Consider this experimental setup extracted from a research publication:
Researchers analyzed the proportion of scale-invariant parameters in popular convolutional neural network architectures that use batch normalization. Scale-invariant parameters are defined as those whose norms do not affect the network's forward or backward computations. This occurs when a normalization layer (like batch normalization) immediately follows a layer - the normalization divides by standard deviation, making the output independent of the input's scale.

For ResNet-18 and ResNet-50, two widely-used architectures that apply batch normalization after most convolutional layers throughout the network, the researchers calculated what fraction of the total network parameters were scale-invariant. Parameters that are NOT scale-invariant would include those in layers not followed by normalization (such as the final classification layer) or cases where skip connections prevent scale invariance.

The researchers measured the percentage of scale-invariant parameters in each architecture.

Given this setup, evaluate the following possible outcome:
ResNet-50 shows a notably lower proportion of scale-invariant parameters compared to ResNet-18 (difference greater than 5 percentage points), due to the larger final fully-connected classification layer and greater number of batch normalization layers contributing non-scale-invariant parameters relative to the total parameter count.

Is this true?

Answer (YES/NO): NO